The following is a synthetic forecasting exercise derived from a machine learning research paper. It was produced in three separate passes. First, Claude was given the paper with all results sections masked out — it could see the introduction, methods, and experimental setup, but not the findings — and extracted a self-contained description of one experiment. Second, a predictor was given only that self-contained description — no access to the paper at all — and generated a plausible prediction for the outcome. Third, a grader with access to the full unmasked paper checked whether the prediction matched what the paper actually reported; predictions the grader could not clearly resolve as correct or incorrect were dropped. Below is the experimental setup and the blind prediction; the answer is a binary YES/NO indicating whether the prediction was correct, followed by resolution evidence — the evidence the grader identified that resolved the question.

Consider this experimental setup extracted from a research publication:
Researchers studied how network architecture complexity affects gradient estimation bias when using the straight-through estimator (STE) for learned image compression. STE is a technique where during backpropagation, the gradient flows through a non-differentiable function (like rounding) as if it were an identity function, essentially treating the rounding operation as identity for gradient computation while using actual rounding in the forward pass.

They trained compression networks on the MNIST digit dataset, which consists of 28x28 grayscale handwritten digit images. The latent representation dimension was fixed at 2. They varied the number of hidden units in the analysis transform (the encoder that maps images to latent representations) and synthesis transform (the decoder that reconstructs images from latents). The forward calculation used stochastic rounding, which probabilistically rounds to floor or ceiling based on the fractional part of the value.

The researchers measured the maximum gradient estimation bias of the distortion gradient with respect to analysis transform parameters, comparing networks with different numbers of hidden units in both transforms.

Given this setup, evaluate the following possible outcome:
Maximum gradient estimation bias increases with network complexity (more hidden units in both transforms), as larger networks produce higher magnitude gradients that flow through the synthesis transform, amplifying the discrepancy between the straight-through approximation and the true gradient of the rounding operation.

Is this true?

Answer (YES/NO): YES